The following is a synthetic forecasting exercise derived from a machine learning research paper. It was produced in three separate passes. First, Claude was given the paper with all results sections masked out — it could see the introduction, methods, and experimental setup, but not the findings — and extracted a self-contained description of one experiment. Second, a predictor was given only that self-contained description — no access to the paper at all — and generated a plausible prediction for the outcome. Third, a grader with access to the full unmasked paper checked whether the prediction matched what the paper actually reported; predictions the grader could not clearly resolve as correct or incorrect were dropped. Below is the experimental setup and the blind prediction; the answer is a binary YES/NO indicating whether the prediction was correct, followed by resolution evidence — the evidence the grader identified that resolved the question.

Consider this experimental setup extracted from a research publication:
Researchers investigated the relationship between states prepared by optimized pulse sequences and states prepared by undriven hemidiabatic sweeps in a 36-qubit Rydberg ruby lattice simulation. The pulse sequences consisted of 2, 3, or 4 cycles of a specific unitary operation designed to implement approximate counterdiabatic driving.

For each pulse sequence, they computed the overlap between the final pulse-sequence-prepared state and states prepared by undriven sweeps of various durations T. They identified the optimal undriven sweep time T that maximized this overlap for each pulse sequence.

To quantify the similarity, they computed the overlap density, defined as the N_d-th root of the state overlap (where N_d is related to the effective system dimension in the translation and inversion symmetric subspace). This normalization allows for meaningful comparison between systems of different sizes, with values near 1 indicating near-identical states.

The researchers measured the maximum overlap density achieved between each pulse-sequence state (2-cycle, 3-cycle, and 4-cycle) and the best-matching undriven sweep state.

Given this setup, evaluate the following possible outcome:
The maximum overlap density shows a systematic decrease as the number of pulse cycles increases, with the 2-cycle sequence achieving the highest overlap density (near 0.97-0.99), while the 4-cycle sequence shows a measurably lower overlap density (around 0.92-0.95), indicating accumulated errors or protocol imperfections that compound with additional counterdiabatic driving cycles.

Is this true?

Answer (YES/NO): NO